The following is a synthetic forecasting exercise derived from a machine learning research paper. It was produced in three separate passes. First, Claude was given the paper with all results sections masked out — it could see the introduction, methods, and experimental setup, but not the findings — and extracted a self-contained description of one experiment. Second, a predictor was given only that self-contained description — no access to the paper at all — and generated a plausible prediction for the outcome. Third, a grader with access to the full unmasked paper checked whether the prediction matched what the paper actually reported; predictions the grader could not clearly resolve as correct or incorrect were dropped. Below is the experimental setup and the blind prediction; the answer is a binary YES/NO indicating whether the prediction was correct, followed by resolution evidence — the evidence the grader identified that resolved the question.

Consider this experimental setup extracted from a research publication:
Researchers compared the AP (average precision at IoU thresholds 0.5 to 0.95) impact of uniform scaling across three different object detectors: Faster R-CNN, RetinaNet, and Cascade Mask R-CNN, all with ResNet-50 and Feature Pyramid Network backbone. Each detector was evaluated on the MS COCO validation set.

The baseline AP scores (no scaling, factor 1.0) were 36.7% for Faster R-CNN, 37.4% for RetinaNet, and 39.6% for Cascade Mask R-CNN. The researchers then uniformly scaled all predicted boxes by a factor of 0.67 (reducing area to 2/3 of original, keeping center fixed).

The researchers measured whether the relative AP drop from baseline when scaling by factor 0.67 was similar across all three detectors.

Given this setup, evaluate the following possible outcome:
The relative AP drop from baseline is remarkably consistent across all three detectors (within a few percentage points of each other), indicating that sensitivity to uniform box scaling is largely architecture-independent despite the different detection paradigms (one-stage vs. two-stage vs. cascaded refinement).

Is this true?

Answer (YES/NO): YES